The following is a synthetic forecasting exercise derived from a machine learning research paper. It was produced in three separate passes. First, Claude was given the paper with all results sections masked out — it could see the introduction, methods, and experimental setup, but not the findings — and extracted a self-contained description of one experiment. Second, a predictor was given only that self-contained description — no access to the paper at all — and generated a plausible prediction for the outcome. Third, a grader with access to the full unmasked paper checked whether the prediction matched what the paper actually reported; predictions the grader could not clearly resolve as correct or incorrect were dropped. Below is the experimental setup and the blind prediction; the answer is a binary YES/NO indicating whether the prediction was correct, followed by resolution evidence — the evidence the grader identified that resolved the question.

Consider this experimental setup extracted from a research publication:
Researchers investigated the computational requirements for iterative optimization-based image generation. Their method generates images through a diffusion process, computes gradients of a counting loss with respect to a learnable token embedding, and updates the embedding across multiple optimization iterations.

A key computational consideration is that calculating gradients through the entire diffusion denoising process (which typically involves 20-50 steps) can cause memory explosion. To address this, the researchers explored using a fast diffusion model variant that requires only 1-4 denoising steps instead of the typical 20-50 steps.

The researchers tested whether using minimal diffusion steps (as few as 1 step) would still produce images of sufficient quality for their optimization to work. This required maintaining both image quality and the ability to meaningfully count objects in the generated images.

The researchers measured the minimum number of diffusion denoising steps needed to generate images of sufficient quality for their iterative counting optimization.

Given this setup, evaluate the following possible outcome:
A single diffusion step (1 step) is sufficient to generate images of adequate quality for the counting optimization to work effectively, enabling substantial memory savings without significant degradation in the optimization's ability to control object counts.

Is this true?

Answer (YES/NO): YES